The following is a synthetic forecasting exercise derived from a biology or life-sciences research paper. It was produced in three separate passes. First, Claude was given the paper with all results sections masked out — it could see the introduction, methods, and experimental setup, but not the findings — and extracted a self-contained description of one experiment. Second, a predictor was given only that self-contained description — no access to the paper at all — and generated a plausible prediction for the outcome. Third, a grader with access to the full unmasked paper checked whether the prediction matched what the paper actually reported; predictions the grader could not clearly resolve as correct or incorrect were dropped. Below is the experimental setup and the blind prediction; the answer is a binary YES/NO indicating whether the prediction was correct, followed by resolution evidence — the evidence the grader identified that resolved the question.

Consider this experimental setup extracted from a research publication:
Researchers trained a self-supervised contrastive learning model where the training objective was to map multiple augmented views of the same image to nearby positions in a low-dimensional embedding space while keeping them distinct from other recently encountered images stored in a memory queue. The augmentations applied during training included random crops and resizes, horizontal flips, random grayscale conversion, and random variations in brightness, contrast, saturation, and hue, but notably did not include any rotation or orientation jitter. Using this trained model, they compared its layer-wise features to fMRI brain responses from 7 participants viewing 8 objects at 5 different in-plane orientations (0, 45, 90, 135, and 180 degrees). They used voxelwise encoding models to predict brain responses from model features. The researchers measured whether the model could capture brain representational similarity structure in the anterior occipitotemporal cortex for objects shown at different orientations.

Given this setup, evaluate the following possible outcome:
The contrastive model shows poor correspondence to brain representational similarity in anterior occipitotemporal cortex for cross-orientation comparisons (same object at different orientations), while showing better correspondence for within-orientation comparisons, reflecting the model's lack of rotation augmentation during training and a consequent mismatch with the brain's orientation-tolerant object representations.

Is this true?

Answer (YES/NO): NO